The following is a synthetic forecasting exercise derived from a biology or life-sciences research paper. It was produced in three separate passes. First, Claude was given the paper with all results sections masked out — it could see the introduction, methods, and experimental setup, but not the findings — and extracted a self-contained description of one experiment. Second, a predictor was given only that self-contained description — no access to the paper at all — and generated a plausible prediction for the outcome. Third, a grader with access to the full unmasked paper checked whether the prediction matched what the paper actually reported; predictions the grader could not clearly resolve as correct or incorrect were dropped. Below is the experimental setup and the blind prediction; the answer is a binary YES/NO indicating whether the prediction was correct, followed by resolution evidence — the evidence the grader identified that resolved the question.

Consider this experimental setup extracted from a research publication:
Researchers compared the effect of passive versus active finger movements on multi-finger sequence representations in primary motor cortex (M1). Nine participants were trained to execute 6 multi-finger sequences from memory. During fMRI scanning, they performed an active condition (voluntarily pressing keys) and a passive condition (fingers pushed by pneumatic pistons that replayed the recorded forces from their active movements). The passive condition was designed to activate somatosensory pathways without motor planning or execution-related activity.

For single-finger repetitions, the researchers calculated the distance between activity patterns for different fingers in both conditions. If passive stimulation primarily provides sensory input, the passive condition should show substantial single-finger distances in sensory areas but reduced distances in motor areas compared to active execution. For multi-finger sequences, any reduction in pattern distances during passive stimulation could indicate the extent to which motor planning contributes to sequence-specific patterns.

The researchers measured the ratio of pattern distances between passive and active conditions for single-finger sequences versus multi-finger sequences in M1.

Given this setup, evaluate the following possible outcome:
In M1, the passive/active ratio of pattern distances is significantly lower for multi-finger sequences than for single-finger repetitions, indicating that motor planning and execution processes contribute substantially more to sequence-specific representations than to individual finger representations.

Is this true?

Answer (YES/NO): YES